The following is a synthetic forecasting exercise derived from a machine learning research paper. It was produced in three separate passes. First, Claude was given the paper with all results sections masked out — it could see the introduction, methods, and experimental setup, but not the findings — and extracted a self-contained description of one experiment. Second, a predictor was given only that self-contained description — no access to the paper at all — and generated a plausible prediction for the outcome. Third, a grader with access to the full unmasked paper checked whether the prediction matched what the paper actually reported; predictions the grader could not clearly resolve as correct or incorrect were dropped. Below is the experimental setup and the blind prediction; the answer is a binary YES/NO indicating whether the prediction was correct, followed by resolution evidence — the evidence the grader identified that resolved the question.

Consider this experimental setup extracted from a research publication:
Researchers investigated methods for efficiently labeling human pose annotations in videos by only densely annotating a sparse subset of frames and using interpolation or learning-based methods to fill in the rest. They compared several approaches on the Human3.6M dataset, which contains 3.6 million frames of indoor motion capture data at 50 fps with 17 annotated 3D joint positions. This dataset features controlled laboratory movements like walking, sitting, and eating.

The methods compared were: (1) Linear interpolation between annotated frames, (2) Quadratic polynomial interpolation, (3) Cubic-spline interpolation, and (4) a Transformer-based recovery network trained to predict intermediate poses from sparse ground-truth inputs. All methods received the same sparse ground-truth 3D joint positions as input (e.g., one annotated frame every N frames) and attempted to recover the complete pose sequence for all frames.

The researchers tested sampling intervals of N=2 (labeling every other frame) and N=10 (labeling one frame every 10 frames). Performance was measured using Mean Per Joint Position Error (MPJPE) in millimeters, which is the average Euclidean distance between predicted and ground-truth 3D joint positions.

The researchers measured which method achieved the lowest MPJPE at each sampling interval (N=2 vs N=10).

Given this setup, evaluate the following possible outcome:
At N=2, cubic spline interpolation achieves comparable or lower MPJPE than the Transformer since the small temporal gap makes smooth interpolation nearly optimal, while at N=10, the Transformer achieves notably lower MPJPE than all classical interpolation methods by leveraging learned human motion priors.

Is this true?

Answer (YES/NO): YES